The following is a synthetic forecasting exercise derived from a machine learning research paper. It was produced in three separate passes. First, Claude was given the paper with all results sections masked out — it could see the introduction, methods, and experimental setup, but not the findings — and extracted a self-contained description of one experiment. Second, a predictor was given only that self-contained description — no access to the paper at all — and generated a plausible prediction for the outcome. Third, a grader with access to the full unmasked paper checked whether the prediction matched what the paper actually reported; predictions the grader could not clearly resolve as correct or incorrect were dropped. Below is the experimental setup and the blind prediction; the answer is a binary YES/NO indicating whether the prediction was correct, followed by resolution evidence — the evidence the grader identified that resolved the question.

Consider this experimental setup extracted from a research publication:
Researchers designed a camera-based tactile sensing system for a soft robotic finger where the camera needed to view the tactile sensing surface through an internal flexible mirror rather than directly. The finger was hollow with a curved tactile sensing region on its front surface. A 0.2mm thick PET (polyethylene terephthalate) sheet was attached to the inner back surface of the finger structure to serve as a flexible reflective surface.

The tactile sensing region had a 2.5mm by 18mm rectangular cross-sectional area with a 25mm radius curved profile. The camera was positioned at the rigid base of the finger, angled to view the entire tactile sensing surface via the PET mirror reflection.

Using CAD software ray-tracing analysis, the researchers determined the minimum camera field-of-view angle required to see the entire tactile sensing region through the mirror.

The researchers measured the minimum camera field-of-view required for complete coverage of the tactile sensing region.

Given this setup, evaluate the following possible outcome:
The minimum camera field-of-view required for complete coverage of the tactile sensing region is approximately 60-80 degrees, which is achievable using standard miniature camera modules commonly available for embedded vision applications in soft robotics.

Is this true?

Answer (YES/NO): NO